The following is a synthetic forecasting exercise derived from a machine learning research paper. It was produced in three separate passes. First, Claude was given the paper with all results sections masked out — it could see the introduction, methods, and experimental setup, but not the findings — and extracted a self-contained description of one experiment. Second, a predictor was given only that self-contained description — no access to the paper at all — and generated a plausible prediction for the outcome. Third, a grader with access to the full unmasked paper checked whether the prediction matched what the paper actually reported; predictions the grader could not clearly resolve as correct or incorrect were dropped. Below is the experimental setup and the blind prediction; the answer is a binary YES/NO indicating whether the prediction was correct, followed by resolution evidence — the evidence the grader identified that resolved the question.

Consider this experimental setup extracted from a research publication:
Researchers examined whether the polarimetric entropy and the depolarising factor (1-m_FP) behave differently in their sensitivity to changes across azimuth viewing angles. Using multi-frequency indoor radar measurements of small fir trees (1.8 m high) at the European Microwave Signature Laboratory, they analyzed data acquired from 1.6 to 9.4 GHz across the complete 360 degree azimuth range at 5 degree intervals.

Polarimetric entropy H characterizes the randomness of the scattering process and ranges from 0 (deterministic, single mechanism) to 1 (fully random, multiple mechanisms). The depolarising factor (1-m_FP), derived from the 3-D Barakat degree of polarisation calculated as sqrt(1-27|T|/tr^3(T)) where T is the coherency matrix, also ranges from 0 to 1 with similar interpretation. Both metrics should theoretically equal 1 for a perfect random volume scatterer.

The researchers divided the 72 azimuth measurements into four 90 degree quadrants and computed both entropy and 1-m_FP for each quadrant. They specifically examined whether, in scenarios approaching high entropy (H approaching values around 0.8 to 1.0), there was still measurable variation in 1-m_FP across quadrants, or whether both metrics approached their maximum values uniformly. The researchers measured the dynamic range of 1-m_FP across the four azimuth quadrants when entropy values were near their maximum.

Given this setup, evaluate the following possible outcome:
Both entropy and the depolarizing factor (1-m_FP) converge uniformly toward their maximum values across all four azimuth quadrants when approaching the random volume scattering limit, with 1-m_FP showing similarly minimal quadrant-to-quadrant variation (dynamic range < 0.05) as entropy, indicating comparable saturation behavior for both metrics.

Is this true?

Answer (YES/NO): NO